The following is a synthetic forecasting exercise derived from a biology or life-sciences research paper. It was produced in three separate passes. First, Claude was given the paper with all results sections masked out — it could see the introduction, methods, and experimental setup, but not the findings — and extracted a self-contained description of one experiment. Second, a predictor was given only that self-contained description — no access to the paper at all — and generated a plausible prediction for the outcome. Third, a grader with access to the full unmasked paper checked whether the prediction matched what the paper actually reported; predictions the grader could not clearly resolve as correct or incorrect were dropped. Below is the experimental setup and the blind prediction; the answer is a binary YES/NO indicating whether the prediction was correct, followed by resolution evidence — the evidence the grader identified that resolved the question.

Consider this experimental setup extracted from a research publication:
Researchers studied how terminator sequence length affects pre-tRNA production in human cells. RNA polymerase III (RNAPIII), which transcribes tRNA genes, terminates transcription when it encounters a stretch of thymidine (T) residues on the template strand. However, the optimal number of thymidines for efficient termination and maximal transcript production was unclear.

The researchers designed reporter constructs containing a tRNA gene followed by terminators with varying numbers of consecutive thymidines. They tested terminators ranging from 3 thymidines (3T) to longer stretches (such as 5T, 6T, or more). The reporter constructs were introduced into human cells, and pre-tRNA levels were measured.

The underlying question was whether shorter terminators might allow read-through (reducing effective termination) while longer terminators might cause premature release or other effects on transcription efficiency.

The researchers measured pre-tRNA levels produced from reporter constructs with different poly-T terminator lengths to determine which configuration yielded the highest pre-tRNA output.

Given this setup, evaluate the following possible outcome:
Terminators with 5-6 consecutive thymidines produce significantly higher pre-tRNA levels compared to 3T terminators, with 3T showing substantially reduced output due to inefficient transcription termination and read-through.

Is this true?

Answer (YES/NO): NO